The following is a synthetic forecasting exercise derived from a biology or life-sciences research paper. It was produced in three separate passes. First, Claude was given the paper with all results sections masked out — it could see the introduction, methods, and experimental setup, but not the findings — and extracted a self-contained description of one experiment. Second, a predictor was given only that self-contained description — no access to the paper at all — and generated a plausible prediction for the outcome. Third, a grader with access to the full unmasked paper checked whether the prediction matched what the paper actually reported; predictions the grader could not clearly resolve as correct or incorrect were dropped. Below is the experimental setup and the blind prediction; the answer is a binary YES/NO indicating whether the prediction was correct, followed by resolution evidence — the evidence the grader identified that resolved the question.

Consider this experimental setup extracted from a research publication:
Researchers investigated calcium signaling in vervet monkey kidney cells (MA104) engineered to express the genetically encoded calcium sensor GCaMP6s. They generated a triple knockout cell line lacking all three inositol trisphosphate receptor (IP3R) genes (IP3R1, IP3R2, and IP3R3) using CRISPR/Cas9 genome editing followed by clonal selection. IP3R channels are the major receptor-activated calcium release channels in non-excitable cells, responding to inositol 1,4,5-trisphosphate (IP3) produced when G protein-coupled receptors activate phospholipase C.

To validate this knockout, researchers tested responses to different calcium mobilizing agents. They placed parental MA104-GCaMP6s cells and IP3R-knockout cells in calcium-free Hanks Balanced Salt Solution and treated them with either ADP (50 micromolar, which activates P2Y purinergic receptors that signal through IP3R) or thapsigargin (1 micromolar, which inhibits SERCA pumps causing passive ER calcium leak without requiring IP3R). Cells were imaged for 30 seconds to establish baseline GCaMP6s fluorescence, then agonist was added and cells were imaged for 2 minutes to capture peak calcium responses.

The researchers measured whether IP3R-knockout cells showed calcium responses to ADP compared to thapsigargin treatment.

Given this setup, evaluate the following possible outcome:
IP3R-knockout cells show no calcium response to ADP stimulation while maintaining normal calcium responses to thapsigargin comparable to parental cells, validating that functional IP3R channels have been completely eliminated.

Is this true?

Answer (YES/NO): NO